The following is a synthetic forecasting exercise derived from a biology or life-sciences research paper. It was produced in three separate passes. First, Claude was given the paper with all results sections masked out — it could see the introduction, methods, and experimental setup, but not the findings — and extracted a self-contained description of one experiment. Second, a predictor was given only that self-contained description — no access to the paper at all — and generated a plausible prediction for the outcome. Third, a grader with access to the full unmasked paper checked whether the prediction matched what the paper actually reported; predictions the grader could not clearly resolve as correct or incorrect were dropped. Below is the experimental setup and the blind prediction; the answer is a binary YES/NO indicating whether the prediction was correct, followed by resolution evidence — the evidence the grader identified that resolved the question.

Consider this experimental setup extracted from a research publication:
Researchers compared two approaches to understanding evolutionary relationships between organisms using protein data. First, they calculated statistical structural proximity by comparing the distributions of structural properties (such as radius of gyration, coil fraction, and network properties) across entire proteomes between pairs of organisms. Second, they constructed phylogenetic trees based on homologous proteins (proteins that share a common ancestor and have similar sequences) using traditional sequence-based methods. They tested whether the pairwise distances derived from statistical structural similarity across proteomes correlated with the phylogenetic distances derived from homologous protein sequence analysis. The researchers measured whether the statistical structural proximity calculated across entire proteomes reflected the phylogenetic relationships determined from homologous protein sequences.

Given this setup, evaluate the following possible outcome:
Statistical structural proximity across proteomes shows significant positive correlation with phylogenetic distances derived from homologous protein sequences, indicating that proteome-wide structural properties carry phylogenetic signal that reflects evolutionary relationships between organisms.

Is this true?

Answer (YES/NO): YES